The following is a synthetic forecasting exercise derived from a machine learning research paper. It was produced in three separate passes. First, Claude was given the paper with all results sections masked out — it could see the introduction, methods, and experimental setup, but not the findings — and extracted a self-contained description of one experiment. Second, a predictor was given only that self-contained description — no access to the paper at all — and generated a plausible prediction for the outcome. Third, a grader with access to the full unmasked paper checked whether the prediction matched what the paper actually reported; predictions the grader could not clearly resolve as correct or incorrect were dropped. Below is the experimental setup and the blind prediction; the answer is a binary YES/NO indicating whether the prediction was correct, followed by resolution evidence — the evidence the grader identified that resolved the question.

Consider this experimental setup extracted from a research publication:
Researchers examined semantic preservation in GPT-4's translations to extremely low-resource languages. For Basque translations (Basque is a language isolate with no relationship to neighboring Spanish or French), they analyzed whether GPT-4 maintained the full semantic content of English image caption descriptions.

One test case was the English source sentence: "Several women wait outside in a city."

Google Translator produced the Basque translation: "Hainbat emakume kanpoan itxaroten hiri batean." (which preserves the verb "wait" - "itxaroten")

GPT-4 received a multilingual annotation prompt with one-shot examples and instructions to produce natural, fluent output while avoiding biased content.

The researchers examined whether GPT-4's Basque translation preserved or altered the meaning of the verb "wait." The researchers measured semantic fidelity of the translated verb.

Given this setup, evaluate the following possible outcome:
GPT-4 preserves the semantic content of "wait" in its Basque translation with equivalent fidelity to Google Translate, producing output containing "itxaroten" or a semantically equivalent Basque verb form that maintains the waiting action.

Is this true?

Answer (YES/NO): NO